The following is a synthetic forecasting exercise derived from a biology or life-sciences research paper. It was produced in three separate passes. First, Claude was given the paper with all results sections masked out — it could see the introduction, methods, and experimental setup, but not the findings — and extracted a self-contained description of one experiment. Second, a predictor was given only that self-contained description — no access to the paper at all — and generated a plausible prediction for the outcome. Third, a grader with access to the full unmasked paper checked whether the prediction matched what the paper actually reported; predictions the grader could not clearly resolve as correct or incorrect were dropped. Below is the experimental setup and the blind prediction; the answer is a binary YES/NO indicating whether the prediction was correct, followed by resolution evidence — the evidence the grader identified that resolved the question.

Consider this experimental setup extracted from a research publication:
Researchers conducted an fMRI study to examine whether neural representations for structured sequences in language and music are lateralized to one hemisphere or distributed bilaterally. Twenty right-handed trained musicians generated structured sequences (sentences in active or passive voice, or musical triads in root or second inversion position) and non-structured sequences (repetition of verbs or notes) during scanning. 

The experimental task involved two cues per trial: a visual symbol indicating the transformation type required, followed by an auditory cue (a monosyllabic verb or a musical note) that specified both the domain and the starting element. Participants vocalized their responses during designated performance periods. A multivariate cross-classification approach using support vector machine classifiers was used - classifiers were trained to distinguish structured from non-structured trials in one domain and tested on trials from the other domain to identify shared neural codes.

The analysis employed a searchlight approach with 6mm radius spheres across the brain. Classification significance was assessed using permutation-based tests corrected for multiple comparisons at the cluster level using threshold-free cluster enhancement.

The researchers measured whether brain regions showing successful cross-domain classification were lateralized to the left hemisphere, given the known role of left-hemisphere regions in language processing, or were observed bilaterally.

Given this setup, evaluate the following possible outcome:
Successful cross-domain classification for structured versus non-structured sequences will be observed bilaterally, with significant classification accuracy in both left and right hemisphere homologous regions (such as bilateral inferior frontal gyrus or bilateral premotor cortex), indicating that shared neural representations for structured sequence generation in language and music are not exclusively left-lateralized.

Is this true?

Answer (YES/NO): NO